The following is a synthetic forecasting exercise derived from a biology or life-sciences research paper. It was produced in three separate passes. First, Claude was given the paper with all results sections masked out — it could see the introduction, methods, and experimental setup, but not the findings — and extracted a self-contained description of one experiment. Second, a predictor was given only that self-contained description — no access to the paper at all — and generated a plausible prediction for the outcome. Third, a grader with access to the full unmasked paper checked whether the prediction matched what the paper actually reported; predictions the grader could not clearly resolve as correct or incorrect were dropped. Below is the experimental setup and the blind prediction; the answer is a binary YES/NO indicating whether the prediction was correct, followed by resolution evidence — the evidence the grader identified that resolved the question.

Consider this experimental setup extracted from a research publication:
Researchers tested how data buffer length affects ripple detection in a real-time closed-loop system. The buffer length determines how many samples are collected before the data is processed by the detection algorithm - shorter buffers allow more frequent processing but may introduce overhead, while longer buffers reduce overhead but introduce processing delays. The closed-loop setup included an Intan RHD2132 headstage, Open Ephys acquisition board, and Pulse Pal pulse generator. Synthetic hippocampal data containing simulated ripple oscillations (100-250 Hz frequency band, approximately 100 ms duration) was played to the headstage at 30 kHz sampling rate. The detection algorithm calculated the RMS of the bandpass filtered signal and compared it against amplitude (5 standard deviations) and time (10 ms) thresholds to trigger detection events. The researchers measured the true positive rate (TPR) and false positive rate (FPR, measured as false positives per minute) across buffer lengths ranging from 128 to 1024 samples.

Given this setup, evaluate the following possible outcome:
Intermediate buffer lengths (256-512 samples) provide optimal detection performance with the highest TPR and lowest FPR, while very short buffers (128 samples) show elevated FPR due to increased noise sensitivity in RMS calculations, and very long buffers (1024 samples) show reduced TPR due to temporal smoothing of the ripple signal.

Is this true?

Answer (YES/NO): NO